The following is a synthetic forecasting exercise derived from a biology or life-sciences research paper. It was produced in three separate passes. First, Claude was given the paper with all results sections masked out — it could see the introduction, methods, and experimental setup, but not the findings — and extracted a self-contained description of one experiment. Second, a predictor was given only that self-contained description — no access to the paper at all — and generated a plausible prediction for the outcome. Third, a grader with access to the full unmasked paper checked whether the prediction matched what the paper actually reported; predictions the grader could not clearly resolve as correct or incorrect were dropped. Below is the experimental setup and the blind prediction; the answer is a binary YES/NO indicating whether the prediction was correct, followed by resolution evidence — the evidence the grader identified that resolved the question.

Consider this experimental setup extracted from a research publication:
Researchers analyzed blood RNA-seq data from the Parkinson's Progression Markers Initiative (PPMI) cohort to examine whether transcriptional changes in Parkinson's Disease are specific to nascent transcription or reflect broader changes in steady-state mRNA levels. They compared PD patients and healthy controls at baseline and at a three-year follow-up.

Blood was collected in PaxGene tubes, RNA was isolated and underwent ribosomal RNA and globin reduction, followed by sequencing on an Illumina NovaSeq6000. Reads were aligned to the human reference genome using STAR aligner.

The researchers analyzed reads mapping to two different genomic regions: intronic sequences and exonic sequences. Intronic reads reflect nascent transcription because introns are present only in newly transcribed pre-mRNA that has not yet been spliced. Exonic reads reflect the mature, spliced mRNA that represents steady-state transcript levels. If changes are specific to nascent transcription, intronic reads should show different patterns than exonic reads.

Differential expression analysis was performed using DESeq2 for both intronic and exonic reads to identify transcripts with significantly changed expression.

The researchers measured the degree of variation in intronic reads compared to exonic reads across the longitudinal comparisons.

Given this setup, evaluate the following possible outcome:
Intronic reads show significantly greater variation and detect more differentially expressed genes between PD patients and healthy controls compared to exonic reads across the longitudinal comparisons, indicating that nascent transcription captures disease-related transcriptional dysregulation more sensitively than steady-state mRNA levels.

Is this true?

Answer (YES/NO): YES